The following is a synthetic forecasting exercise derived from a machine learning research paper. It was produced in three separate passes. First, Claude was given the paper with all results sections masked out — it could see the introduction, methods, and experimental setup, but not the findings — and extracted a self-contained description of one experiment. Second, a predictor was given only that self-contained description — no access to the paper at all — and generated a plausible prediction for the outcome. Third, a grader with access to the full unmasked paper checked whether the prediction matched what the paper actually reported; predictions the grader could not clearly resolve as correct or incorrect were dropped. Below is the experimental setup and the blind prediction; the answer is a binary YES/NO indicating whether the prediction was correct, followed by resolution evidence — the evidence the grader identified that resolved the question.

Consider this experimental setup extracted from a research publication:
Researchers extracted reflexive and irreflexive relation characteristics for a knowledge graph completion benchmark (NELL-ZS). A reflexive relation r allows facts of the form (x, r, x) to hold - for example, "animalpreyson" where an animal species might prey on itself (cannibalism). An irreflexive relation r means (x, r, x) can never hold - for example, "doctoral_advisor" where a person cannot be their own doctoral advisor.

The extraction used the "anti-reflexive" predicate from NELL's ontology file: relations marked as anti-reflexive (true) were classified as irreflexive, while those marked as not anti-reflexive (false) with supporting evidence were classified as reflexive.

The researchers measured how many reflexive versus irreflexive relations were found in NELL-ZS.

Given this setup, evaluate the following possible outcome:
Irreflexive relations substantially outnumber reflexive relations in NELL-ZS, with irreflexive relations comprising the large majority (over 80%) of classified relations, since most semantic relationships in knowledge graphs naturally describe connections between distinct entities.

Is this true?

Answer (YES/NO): YES